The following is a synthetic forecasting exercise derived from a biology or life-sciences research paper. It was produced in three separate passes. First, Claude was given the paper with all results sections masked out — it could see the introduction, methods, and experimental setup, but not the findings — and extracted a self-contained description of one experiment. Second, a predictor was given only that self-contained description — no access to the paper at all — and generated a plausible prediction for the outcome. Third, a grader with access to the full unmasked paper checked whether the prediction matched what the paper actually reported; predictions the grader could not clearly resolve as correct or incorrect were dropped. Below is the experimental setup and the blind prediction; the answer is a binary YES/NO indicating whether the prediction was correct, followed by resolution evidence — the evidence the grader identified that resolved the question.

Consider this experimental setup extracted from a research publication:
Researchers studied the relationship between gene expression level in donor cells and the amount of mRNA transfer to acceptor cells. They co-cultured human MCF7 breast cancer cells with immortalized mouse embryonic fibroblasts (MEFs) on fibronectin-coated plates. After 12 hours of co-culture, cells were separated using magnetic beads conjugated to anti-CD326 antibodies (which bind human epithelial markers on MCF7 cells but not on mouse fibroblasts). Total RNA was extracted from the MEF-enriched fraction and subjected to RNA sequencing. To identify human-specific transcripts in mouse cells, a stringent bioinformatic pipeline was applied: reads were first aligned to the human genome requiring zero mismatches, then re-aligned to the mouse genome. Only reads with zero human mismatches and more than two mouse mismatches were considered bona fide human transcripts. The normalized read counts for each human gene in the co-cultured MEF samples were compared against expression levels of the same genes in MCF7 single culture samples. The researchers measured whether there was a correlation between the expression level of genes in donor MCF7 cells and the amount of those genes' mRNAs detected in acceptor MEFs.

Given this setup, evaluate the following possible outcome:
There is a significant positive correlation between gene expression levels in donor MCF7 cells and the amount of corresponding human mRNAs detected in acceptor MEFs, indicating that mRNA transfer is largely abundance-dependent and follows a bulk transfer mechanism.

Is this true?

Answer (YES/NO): YES